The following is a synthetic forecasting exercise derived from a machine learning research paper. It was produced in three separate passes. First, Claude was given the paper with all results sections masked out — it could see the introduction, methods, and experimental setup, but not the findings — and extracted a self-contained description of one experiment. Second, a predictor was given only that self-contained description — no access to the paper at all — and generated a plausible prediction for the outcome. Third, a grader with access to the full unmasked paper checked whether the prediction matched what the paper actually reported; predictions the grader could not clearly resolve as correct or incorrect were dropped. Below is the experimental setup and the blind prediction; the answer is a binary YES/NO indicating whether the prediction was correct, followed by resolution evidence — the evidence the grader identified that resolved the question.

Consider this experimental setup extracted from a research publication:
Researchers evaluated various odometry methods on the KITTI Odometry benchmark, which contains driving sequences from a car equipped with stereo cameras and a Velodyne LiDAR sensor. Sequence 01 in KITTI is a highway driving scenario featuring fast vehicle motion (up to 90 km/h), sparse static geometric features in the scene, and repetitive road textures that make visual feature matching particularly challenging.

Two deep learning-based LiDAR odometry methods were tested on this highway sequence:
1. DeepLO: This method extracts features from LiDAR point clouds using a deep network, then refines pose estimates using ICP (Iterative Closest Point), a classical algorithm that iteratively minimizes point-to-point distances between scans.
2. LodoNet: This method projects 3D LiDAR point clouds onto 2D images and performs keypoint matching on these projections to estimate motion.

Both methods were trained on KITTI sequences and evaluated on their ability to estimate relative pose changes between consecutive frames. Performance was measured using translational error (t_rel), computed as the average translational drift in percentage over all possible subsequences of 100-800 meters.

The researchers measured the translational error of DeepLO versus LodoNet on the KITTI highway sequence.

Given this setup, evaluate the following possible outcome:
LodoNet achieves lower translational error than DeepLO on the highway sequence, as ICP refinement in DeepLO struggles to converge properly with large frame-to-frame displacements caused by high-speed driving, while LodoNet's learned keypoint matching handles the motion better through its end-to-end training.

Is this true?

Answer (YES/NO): YES